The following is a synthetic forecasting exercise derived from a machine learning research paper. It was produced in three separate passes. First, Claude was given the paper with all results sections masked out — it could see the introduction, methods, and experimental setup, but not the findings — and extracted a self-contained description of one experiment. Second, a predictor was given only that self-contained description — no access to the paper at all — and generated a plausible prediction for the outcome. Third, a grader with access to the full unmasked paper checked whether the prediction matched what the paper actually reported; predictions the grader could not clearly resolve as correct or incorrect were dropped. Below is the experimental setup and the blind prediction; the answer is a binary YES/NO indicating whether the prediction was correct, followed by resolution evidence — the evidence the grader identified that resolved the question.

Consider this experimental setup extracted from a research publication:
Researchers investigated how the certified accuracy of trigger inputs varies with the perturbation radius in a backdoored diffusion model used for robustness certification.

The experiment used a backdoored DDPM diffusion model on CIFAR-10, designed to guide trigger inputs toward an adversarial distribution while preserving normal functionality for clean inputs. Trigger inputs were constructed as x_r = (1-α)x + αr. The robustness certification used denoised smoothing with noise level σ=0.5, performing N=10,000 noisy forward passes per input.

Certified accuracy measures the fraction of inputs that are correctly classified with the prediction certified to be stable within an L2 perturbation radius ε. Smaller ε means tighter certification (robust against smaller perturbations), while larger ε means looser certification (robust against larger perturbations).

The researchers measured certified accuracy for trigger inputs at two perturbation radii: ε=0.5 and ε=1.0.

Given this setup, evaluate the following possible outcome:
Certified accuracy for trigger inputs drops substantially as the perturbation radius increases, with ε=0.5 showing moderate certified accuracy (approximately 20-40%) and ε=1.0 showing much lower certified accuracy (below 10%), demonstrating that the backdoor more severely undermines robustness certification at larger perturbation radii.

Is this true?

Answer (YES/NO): NO